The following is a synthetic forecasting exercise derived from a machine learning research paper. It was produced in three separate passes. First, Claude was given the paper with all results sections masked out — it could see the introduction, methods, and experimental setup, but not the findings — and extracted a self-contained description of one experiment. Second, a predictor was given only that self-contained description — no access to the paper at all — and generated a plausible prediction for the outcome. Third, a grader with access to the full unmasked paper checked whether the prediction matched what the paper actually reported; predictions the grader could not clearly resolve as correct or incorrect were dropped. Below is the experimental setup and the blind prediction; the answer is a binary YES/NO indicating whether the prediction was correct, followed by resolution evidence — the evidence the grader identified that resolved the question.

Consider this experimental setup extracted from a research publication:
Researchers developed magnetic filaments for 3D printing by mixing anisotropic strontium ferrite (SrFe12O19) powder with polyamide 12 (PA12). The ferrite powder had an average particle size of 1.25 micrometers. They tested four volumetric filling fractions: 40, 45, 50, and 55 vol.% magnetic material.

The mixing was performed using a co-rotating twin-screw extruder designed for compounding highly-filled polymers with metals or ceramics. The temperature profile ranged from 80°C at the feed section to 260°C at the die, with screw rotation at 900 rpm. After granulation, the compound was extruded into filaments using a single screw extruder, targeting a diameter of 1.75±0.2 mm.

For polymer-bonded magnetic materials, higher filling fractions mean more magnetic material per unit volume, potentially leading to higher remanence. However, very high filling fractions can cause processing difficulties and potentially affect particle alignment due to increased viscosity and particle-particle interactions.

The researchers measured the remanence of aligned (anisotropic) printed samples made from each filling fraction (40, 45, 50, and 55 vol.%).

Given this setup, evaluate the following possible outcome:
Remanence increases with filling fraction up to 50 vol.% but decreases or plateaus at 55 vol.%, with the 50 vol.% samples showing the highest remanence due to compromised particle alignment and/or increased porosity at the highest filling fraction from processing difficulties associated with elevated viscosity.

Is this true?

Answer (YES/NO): NO